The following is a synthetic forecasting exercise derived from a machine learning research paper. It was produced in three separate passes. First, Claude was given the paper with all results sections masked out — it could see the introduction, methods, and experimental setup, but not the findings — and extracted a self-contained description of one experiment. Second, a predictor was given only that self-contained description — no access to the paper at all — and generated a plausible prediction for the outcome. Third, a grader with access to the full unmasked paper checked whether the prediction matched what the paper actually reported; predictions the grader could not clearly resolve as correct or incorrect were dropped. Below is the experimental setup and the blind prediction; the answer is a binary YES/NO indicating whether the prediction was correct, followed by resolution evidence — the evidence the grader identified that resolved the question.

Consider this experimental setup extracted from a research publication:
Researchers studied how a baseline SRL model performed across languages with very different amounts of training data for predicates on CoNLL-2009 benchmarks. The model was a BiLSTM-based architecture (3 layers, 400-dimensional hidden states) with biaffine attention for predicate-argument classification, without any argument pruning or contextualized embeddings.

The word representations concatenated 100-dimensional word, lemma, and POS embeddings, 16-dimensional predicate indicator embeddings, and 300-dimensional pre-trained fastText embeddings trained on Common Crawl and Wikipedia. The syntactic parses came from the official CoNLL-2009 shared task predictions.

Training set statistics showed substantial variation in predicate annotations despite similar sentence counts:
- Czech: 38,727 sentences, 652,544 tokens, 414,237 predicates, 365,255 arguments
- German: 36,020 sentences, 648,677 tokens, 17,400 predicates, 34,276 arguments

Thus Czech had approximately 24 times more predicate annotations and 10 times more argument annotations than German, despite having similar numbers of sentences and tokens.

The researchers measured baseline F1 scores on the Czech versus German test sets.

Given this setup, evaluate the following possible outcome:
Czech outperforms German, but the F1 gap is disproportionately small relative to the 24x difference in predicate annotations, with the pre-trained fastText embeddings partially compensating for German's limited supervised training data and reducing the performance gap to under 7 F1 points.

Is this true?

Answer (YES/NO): NO